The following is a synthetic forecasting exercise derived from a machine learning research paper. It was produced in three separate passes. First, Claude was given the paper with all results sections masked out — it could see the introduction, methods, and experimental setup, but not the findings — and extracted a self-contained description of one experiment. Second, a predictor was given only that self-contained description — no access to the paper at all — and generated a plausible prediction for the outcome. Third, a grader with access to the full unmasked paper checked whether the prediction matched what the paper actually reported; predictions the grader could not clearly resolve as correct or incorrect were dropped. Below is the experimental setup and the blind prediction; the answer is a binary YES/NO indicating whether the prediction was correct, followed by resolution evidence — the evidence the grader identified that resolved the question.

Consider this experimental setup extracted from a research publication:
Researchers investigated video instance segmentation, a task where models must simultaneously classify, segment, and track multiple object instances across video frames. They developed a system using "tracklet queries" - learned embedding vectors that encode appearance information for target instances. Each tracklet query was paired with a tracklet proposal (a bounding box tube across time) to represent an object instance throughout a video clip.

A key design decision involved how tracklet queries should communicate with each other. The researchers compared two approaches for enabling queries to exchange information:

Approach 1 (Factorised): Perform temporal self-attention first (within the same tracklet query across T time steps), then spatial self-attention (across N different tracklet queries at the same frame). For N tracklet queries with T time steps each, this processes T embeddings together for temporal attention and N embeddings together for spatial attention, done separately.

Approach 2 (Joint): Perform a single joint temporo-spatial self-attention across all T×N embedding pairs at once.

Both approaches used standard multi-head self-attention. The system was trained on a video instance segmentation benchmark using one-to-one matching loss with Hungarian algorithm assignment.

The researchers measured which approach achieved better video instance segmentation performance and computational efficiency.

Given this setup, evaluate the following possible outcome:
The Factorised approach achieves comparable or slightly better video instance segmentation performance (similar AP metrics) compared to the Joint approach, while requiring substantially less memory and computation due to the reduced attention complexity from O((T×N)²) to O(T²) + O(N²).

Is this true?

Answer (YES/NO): NO